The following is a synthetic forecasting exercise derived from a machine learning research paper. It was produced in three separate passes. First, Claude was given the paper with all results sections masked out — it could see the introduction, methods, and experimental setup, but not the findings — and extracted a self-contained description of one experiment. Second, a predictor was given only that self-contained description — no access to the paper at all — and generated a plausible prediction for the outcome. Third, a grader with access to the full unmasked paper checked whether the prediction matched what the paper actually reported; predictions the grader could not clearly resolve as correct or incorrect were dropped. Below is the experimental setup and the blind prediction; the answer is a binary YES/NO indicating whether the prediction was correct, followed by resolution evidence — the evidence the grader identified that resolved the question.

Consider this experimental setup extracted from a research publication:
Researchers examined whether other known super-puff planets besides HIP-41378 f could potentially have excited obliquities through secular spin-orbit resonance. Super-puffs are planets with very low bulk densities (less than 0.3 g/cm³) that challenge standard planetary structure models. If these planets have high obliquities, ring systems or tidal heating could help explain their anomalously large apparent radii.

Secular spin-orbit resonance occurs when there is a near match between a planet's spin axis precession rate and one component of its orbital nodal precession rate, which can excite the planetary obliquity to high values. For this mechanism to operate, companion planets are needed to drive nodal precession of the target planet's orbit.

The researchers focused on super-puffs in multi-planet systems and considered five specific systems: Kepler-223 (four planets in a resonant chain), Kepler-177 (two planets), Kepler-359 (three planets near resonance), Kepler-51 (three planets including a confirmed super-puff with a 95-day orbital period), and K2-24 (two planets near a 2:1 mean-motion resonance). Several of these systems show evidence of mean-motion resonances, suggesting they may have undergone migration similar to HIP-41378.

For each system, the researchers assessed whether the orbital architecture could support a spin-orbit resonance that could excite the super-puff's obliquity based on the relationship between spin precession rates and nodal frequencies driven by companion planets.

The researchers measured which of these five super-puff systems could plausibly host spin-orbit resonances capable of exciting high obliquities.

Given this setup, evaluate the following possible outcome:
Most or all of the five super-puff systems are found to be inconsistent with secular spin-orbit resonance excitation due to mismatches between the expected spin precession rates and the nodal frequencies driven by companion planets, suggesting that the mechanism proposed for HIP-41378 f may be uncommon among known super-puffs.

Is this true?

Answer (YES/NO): NO